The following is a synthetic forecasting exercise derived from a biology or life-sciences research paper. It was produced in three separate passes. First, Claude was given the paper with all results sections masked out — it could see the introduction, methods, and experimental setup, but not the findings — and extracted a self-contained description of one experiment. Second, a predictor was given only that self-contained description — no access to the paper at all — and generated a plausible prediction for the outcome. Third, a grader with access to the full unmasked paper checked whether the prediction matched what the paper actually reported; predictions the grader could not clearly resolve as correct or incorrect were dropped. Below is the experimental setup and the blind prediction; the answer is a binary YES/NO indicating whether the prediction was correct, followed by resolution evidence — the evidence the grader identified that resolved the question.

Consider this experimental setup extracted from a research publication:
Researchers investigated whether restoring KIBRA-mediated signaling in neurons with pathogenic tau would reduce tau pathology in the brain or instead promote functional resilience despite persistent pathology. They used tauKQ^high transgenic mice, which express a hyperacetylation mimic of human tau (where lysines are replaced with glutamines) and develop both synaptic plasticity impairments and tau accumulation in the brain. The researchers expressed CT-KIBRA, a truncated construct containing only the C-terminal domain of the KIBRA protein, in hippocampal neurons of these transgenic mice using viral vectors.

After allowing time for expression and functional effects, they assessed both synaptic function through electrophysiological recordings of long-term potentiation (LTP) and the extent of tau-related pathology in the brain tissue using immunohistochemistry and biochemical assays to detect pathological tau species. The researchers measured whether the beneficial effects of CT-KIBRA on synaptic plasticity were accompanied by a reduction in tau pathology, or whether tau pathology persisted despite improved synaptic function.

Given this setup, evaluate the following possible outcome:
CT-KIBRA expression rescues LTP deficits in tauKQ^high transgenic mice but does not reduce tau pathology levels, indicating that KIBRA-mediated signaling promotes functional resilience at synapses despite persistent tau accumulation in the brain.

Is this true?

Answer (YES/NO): YES